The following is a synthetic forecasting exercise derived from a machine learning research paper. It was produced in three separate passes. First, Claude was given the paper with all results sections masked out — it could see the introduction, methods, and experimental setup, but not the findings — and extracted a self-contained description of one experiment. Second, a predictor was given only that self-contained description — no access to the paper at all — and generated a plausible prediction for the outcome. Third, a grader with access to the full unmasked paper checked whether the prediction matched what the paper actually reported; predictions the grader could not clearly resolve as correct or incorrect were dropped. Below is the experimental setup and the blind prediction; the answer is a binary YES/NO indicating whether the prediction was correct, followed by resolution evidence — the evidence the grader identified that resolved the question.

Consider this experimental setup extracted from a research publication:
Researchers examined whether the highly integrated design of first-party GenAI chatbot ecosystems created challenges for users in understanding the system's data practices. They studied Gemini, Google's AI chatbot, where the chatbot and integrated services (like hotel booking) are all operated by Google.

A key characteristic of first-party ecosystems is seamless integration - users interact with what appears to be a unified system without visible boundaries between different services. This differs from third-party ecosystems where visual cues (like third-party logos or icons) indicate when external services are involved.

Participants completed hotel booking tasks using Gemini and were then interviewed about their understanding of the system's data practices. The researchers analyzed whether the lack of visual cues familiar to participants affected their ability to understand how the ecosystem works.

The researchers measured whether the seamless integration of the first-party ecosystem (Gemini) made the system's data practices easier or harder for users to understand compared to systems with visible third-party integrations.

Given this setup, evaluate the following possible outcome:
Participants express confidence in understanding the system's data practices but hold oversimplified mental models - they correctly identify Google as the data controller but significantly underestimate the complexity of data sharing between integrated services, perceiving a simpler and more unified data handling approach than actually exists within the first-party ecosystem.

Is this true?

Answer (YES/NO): NO